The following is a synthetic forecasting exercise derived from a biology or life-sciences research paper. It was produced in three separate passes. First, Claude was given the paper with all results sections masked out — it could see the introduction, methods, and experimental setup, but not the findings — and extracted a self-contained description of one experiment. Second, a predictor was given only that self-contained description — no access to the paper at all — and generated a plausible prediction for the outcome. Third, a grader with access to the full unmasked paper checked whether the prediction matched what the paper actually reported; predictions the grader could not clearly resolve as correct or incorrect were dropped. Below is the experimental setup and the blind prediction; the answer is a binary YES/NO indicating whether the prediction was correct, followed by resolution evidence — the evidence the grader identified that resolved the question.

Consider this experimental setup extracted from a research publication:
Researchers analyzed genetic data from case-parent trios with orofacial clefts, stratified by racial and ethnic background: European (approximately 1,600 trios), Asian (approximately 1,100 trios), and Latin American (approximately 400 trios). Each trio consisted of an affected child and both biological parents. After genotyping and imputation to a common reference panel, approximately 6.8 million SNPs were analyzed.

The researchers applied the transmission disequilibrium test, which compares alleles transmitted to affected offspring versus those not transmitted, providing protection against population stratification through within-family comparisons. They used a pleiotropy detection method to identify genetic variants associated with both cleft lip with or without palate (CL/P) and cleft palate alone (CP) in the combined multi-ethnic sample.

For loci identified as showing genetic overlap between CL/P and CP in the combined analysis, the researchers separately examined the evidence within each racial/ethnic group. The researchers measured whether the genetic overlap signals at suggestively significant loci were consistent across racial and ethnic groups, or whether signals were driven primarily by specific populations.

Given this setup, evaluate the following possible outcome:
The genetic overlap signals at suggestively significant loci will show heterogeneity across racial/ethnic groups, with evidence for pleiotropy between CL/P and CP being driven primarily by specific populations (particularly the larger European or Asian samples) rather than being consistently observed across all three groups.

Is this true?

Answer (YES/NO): YES